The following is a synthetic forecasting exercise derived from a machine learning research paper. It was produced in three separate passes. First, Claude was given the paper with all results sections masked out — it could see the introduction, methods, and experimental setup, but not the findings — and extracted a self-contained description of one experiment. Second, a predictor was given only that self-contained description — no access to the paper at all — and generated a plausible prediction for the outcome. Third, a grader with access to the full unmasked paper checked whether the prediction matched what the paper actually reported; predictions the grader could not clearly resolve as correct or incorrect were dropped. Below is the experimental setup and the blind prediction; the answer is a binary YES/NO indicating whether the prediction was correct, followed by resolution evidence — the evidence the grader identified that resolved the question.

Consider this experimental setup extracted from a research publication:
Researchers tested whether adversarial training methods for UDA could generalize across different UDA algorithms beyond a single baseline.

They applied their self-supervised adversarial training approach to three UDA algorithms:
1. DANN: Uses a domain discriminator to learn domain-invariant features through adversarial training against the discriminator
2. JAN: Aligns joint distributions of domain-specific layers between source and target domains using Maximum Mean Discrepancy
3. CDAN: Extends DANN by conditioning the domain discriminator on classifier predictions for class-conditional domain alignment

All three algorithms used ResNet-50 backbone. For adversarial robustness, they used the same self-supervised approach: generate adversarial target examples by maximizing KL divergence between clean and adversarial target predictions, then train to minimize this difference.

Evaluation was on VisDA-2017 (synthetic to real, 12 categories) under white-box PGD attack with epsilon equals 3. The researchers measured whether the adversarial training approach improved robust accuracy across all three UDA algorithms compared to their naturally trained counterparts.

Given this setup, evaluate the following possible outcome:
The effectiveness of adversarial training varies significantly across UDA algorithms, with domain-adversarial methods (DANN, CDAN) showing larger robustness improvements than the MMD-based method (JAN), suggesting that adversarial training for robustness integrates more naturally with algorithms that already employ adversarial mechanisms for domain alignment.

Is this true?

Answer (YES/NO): NO